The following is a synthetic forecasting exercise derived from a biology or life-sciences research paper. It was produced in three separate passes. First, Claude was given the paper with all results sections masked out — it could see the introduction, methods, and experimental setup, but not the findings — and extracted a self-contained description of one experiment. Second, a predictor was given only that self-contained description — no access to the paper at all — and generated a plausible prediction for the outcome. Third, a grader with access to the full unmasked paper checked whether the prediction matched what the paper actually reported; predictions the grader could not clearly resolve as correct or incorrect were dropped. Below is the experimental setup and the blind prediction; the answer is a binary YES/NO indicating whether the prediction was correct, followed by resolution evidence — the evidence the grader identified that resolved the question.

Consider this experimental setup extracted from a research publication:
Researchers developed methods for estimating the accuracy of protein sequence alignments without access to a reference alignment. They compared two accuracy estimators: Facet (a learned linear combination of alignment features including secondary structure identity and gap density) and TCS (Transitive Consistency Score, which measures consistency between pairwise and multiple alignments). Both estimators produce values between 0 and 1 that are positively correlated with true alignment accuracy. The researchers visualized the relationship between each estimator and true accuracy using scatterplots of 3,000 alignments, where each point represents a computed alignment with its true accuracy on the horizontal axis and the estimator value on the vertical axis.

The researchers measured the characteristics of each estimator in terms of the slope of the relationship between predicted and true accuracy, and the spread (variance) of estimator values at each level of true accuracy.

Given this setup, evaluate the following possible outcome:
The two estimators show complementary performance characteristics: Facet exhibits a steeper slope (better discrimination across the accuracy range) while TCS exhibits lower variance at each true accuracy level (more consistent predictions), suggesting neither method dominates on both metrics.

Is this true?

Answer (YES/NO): NO